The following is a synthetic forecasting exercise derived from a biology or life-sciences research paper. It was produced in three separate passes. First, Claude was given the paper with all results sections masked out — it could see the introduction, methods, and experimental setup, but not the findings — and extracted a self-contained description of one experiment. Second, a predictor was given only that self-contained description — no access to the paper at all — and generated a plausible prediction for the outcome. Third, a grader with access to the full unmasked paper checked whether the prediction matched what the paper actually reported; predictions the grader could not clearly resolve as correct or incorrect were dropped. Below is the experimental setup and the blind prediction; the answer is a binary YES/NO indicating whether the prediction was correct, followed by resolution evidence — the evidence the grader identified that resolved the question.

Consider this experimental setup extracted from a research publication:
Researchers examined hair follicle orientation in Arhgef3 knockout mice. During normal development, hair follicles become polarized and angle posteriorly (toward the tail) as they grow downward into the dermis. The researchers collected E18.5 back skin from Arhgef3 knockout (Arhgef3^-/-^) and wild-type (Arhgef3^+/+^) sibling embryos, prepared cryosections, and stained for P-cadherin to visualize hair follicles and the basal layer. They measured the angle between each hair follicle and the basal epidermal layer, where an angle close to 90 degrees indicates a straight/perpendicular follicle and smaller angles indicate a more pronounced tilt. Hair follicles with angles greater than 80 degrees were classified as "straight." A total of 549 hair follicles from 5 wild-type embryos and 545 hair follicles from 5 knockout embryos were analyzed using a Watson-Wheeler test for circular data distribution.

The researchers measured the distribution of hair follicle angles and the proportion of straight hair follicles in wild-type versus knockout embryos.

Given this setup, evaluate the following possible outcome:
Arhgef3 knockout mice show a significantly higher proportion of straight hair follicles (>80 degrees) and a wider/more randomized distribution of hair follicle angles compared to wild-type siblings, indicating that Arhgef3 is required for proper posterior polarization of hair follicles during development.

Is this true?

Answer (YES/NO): NO